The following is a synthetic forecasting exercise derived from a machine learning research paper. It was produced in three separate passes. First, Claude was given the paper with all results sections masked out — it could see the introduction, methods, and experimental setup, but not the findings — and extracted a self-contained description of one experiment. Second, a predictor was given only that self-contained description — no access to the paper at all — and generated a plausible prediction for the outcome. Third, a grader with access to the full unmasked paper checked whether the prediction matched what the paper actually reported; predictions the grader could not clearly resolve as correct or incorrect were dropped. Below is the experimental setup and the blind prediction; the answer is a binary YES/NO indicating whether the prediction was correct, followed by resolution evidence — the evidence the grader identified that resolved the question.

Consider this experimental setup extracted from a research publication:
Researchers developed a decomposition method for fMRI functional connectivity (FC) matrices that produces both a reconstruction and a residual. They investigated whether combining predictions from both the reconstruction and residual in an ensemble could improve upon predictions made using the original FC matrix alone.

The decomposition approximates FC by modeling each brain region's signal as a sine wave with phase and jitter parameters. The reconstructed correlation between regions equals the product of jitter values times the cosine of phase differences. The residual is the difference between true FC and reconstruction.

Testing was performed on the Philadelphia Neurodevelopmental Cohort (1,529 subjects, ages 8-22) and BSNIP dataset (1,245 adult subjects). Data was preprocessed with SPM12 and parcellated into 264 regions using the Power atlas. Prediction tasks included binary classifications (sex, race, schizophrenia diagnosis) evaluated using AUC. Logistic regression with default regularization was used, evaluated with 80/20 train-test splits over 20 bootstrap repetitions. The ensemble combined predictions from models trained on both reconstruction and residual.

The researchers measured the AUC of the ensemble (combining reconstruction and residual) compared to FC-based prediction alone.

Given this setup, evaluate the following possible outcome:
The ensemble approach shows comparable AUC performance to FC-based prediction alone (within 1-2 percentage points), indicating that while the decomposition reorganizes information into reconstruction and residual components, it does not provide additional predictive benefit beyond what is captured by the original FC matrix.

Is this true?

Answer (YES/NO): NO